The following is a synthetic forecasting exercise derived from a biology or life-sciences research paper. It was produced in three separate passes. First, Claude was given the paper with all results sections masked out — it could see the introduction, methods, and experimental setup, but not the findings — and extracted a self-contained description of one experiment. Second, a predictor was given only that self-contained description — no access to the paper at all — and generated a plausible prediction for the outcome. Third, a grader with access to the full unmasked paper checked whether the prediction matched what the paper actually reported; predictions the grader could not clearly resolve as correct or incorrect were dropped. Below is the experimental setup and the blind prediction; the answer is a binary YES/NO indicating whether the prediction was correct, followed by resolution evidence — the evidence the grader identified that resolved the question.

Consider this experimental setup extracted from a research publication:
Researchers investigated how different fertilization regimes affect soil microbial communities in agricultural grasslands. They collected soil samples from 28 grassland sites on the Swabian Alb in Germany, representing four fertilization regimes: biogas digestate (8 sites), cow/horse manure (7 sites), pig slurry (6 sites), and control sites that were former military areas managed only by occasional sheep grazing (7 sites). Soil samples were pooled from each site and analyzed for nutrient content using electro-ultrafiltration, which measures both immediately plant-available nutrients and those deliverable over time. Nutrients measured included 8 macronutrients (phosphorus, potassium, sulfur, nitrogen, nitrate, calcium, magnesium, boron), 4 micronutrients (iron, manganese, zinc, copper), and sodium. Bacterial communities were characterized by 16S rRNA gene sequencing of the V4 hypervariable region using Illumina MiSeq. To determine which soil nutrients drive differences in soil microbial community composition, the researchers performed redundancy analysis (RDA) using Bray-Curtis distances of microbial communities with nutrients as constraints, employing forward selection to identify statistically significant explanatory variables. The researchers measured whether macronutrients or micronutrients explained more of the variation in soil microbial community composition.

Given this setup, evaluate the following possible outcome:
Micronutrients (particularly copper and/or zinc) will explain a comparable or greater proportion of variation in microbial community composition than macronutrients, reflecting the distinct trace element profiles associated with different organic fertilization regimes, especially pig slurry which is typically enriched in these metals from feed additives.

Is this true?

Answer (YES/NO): NO